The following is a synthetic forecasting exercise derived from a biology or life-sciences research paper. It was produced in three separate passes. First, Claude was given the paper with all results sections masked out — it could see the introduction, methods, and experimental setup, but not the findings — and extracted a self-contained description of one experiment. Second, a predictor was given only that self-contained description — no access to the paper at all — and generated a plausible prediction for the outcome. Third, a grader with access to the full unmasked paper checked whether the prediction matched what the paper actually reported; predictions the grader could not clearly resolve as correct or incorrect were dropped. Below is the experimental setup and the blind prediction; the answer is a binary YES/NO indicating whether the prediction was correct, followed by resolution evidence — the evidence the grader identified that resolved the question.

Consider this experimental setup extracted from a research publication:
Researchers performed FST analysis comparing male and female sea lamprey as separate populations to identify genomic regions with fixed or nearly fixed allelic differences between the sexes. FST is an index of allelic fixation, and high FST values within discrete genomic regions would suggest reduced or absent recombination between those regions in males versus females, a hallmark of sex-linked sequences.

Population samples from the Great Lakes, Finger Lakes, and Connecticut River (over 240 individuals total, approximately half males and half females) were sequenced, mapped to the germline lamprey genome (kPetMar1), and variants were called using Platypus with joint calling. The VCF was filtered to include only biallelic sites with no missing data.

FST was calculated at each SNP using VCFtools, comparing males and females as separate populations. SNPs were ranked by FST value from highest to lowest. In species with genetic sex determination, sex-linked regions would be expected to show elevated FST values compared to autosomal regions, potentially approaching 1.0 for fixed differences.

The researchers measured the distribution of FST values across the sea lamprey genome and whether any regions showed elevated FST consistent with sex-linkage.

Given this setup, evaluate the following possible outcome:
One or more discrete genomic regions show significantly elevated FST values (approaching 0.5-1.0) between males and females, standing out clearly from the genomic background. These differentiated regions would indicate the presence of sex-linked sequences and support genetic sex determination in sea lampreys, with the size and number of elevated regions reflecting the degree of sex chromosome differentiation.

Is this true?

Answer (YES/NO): NO